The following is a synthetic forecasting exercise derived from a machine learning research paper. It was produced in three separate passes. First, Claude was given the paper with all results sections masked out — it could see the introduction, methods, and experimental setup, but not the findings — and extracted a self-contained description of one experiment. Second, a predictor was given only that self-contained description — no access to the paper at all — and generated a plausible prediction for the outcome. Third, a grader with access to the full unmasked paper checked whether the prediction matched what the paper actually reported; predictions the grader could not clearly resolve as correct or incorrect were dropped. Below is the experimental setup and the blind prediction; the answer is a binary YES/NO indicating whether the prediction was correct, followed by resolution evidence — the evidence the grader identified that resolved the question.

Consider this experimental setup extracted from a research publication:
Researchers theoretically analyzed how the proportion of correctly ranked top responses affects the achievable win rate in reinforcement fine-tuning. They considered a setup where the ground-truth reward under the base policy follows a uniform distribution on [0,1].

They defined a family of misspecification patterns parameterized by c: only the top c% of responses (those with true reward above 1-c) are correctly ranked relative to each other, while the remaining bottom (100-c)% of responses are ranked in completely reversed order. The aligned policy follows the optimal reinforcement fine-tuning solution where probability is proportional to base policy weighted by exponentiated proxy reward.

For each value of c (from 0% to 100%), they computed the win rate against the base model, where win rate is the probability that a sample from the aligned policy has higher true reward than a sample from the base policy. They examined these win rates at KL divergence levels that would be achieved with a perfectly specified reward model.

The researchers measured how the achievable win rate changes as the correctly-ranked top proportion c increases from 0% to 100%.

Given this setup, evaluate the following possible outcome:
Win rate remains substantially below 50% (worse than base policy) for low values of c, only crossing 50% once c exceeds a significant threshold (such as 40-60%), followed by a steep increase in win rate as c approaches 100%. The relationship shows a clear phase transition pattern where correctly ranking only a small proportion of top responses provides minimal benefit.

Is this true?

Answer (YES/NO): NO